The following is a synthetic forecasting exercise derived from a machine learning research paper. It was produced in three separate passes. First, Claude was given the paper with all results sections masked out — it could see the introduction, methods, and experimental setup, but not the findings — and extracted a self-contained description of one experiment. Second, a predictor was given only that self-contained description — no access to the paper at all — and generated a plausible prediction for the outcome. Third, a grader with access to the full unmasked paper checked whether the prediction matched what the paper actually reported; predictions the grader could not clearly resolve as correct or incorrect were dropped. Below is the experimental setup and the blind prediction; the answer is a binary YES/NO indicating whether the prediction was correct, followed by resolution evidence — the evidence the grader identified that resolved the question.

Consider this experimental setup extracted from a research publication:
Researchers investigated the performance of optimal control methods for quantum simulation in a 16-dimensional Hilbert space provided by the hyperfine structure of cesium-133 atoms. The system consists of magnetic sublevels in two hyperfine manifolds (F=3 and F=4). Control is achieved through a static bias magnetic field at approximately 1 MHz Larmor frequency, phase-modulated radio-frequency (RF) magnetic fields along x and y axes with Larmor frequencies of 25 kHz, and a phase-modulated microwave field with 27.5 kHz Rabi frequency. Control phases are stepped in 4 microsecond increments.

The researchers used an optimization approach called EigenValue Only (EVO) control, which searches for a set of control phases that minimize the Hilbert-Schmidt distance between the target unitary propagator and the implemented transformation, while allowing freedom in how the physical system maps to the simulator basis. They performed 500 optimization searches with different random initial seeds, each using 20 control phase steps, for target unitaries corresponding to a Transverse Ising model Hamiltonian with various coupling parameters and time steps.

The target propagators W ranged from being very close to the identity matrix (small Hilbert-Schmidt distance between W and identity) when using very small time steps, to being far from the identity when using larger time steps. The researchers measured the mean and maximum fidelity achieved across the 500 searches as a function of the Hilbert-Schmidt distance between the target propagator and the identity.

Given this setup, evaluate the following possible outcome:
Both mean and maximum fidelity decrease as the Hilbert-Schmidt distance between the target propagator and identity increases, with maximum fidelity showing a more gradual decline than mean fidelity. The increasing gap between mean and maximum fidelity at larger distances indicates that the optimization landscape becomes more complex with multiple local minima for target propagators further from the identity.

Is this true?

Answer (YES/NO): NO